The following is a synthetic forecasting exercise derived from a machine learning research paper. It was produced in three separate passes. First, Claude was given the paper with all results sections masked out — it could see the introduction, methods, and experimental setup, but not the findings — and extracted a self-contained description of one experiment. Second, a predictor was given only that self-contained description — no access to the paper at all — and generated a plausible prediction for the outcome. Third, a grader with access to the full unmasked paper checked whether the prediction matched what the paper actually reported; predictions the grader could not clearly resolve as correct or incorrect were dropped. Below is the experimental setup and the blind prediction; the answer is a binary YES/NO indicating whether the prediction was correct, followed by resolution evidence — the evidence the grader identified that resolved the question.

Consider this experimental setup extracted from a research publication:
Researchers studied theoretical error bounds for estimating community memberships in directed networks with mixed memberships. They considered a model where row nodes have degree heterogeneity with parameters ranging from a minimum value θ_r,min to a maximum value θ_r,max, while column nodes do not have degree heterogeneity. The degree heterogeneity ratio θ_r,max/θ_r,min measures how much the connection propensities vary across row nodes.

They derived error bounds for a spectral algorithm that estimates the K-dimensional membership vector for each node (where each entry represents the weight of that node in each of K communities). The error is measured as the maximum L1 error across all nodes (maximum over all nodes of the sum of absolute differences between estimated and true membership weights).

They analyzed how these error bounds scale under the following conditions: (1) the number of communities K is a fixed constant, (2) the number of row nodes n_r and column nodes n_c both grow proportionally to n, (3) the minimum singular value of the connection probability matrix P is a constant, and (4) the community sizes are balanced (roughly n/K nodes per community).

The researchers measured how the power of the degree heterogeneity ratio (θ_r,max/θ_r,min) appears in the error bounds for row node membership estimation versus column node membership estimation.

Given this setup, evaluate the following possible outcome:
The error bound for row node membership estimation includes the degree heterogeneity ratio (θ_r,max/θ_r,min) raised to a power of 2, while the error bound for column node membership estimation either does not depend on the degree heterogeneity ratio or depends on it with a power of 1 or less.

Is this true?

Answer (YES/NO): NO